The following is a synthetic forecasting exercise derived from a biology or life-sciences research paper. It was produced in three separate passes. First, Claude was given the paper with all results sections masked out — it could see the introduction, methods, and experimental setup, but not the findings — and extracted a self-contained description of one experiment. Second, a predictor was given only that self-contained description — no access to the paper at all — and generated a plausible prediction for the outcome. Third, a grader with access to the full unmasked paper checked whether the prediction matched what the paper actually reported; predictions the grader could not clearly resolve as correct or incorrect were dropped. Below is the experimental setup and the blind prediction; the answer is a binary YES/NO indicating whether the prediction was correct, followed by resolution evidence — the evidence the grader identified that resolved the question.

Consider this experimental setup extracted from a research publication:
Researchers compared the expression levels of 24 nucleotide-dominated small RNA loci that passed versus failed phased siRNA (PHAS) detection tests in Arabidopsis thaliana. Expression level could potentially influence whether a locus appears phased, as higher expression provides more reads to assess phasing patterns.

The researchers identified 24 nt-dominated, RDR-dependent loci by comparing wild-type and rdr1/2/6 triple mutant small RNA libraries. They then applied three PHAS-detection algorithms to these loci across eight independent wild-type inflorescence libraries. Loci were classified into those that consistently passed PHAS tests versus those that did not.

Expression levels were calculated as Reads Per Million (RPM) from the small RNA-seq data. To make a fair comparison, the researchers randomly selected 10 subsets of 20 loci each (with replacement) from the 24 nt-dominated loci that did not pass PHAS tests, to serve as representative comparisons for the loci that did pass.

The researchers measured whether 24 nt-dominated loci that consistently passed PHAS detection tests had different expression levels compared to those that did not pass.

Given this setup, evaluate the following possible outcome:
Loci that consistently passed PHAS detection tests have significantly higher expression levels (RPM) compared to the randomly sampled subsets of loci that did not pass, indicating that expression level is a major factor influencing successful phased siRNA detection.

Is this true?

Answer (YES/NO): YES